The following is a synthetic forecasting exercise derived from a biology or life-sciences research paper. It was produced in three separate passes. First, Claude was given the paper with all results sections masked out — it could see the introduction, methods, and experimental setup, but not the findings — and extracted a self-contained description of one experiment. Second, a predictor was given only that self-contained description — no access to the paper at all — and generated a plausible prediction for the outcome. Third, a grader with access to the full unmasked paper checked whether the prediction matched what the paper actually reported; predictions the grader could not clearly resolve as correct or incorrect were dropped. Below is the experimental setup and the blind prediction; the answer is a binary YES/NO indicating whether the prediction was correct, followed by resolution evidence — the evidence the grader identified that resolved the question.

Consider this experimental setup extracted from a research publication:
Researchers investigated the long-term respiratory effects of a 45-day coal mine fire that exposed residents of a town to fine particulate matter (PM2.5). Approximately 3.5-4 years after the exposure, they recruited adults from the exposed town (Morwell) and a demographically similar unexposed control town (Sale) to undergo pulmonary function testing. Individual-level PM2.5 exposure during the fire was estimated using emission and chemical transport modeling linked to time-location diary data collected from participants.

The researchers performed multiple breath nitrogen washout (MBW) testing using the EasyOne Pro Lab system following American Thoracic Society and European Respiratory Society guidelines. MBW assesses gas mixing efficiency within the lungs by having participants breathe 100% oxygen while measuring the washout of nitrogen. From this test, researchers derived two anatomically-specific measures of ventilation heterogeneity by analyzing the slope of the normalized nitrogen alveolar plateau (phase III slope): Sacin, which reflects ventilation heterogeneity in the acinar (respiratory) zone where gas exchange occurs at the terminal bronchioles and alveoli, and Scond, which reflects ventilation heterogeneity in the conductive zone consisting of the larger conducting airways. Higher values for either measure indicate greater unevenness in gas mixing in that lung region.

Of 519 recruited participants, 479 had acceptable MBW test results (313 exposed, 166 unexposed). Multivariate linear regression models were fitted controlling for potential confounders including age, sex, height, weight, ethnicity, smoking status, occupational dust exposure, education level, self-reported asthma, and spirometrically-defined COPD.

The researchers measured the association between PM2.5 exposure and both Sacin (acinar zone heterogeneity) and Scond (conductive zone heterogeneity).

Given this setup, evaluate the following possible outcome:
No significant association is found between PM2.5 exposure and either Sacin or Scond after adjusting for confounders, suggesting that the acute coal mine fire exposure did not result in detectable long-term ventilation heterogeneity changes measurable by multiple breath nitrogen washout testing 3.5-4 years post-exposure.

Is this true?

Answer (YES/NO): NO